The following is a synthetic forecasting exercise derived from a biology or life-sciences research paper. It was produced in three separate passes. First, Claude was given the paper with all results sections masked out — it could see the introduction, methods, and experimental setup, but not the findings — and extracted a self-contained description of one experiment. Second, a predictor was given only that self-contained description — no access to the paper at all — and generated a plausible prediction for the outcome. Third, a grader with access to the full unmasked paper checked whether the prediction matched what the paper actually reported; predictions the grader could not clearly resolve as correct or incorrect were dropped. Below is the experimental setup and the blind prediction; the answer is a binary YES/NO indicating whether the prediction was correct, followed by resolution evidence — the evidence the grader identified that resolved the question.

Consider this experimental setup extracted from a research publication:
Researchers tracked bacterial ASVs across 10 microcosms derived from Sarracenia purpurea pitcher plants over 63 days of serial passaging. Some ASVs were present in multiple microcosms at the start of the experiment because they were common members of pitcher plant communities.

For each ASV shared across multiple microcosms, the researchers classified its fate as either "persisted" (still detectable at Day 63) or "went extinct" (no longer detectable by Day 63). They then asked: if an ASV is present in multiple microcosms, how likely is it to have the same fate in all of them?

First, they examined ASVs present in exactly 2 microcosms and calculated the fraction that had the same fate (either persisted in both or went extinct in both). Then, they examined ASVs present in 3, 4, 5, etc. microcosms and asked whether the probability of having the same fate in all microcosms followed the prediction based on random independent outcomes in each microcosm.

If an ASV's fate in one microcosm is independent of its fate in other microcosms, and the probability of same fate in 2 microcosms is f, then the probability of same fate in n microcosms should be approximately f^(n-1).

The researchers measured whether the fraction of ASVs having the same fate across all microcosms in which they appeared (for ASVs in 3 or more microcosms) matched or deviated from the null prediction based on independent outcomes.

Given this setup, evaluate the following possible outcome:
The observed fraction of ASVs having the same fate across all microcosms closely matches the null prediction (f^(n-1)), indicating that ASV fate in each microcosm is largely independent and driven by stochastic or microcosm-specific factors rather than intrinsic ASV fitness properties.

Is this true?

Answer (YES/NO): NO